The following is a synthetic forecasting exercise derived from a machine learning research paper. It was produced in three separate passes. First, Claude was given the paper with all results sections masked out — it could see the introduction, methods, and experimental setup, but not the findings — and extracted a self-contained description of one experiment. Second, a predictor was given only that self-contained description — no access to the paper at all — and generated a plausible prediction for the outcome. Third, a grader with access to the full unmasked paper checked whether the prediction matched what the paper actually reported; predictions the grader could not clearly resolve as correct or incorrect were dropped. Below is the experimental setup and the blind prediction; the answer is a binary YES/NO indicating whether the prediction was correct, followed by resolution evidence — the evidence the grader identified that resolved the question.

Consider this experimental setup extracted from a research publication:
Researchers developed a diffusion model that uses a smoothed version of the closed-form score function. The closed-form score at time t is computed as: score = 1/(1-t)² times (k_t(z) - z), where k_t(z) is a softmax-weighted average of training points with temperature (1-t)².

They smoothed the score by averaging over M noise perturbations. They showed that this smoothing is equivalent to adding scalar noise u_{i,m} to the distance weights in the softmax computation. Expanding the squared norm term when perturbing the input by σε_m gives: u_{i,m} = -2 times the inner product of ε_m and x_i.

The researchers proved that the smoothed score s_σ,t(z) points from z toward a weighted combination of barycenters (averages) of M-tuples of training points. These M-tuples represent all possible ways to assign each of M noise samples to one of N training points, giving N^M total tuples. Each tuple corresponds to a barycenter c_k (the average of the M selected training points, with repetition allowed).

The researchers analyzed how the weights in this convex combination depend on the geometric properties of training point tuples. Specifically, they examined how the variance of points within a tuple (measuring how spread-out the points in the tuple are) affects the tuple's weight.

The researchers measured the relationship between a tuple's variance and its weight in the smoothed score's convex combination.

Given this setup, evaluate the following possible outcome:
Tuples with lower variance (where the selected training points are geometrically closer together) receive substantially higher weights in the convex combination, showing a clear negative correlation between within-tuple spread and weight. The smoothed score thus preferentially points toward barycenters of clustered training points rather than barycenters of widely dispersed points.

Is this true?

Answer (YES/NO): YES